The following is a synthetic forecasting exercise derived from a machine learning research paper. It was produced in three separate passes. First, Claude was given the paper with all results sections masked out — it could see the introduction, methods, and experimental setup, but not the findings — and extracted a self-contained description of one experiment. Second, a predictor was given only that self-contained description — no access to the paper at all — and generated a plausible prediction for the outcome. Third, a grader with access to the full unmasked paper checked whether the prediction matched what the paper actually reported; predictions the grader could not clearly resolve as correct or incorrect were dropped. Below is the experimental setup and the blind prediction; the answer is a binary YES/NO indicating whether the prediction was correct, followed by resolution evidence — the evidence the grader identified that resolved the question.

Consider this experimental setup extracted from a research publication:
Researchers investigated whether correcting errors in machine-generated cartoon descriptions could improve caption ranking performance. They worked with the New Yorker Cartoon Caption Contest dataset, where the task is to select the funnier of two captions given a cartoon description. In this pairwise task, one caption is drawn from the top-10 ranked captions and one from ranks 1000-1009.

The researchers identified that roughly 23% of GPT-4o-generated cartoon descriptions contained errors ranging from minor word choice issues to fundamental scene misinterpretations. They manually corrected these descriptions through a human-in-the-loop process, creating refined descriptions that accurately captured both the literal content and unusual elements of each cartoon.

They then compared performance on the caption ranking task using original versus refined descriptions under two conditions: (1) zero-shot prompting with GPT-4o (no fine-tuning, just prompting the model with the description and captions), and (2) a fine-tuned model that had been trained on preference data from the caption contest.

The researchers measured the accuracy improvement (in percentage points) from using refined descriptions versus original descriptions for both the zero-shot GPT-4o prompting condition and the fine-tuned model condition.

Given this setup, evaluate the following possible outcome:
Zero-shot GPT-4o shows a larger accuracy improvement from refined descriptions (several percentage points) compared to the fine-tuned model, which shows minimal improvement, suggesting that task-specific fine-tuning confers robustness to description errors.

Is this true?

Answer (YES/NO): YES